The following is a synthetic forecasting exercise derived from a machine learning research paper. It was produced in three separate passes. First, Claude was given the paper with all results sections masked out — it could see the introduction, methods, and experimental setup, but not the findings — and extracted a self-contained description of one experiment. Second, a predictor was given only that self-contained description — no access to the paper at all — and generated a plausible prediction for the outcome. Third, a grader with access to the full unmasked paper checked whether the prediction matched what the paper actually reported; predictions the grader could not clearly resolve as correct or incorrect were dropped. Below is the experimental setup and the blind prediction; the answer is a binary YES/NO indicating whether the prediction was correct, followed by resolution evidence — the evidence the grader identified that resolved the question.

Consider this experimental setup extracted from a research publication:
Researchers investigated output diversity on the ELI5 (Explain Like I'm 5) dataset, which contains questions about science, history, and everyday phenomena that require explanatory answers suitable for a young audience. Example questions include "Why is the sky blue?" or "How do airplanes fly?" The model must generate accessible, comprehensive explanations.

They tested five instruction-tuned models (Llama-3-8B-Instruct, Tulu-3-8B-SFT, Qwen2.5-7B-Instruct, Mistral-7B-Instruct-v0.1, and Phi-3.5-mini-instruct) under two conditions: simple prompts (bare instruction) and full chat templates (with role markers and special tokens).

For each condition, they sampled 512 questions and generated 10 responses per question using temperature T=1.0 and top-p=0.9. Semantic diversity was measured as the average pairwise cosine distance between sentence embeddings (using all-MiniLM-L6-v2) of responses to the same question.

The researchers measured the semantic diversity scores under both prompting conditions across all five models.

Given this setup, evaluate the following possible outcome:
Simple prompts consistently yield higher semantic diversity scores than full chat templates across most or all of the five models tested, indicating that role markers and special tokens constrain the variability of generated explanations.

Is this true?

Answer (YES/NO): YES